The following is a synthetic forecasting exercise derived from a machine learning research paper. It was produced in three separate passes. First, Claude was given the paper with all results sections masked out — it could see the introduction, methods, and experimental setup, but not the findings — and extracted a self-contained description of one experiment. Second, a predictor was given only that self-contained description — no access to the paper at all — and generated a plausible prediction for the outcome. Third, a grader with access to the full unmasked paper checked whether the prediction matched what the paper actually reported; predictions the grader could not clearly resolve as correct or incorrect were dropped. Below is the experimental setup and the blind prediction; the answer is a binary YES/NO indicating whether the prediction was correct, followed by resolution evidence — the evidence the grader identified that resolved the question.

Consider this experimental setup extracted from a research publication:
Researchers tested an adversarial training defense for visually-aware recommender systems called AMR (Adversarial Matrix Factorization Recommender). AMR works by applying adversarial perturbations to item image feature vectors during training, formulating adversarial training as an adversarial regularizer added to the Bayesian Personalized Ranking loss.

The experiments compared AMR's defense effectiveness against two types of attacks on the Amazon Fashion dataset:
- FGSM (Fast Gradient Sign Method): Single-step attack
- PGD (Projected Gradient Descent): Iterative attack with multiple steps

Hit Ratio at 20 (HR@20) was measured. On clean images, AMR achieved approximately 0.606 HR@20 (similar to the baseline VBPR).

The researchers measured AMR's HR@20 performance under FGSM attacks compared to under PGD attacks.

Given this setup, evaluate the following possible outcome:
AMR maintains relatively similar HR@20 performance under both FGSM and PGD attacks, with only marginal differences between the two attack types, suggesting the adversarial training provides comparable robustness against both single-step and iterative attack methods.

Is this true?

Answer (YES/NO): NO